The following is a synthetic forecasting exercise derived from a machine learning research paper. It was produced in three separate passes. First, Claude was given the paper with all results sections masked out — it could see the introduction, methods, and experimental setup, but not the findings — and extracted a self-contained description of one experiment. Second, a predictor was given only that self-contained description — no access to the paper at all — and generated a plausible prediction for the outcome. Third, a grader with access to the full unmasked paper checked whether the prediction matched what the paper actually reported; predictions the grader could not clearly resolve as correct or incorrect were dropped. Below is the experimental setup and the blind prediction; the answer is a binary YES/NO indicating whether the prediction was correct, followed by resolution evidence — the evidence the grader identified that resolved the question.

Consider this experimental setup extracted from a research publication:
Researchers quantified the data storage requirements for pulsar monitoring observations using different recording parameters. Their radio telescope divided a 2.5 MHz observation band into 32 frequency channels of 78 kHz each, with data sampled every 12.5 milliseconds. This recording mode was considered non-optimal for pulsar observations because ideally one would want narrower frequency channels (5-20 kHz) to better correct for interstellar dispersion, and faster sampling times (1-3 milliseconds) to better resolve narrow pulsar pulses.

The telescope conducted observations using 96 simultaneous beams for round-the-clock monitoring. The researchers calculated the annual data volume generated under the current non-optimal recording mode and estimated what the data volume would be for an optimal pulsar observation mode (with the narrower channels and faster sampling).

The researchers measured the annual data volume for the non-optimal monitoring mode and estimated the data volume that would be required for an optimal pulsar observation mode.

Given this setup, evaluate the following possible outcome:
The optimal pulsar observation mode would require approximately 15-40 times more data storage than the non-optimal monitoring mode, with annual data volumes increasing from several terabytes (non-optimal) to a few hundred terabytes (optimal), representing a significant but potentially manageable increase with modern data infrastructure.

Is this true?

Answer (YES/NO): NO